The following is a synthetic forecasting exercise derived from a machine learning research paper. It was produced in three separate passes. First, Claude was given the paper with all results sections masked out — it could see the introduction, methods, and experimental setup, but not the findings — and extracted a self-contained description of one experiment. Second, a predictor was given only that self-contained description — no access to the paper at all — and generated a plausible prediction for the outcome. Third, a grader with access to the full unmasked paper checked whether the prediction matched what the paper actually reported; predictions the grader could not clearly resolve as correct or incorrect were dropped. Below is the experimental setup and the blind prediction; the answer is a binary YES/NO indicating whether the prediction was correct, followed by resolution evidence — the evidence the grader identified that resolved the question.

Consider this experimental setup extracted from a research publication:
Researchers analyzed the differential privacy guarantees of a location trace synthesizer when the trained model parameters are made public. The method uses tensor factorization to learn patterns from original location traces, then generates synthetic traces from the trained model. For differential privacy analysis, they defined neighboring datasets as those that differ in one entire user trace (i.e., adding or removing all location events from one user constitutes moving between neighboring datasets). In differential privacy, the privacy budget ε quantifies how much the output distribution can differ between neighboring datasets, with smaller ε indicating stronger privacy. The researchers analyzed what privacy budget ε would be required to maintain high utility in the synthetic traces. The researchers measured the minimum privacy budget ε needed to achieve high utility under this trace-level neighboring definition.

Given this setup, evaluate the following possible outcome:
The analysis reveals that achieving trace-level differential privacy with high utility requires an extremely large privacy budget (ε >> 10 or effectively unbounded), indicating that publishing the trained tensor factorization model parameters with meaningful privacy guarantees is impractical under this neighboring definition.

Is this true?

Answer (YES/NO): YES